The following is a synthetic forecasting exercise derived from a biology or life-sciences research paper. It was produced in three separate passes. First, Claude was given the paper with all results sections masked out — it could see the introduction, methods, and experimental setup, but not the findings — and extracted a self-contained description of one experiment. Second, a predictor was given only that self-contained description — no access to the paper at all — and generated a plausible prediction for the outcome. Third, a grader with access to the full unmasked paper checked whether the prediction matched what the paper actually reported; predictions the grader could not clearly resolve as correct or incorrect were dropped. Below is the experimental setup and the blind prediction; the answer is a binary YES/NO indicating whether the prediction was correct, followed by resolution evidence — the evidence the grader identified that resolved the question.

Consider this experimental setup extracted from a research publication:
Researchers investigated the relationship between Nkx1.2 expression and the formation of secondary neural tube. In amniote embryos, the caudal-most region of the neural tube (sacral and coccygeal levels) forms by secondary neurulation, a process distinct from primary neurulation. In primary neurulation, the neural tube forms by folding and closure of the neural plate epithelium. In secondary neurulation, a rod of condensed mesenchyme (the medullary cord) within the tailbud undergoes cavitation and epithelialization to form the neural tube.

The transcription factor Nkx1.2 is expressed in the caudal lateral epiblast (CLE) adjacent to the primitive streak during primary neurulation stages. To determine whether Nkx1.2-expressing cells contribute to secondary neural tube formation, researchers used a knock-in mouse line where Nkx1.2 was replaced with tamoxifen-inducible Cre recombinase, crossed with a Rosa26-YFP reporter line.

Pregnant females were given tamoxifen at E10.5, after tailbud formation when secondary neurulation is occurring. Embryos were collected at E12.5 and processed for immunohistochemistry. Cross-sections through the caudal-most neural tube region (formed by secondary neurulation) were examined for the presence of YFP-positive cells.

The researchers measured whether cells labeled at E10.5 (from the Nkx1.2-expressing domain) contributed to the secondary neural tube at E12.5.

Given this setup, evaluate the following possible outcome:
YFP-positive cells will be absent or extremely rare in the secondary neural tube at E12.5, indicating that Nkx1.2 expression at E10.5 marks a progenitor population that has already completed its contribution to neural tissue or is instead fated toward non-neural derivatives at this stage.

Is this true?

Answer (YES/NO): NO